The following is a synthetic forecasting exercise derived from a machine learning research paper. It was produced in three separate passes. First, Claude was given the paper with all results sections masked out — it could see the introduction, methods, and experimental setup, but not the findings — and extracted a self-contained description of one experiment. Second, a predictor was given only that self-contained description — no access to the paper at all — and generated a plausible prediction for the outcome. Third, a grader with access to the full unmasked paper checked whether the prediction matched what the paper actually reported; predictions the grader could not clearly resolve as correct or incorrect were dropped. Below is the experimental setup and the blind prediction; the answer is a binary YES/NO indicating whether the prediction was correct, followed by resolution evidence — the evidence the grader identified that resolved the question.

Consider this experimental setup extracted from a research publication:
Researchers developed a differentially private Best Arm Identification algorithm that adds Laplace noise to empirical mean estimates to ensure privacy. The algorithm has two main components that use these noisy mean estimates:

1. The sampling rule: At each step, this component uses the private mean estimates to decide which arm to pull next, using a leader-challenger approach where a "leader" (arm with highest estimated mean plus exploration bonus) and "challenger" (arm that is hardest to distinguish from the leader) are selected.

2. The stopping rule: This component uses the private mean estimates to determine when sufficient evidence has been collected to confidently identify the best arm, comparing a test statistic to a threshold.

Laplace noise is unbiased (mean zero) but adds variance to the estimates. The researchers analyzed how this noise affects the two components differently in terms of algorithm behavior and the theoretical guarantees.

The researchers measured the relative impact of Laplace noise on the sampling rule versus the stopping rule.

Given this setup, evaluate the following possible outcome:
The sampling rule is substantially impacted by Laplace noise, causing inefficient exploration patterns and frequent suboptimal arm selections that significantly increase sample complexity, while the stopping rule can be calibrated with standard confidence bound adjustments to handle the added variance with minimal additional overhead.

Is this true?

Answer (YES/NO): NO